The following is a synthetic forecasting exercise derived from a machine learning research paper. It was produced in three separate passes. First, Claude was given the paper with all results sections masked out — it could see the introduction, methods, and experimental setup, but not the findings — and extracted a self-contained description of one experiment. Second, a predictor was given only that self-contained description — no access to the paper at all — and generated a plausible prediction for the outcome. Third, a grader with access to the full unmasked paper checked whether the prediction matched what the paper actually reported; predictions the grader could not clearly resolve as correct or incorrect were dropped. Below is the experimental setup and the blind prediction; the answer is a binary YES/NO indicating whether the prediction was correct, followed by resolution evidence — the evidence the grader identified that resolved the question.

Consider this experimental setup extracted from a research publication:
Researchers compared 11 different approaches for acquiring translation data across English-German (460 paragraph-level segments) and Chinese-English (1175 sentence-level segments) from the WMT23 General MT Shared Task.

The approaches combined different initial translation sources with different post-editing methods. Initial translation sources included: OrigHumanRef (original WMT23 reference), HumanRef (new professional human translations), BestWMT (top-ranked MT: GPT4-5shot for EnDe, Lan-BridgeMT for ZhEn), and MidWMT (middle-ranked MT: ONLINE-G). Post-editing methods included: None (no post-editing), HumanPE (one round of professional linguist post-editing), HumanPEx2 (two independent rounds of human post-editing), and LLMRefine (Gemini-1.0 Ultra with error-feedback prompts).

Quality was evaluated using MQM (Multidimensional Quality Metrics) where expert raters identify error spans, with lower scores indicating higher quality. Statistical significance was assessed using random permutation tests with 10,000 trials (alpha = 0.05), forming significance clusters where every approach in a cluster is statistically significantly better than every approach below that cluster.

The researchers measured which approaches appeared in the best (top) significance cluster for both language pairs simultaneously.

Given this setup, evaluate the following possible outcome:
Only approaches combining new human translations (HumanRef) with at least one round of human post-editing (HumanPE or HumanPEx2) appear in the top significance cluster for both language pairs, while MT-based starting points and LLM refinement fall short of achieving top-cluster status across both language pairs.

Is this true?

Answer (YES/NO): NO